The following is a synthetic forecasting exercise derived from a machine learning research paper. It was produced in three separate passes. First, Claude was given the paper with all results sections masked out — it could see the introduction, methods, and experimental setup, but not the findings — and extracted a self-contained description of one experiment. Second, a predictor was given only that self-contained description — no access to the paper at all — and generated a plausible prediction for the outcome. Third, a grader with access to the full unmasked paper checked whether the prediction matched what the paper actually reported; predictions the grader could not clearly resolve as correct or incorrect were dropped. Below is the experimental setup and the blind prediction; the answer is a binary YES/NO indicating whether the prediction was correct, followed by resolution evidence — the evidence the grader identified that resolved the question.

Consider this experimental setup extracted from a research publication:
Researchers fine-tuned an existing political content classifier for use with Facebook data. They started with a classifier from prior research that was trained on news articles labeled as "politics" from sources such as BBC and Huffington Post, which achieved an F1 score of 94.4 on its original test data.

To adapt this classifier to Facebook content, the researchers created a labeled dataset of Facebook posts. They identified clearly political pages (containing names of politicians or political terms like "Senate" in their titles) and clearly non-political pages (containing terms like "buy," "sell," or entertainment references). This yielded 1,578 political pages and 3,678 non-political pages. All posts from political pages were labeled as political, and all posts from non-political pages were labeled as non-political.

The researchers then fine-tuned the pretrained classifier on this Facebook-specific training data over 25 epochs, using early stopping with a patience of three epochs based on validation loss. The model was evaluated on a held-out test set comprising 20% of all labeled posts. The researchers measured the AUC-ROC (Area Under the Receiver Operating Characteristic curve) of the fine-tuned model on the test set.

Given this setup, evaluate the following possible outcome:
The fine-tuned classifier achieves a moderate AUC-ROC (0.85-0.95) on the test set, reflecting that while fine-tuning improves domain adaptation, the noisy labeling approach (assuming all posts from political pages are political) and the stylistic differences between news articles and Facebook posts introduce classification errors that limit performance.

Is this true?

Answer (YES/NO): NO